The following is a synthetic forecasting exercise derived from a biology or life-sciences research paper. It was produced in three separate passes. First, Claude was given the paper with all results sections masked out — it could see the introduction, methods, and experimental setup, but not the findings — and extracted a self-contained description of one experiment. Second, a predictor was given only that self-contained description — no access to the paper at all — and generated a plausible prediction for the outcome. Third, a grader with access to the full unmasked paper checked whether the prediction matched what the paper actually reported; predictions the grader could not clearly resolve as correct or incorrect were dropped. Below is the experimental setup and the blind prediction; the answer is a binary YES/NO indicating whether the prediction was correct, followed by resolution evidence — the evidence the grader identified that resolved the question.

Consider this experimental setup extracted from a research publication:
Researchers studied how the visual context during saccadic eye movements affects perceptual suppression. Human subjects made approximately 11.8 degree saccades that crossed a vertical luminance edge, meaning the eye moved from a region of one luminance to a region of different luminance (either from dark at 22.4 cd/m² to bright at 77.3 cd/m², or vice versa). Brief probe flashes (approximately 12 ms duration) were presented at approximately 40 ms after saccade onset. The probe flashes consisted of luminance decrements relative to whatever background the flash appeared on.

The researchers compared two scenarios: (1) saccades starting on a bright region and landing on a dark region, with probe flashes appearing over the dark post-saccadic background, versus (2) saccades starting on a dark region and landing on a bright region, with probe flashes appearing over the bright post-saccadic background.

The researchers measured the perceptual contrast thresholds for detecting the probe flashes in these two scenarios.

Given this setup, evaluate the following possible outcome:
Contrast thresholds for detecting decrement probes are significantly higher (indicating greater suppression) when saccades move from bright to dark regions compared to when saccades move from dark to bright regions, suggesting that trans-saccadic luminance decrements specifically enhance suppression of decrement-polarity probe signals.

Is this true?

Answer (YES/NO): NO